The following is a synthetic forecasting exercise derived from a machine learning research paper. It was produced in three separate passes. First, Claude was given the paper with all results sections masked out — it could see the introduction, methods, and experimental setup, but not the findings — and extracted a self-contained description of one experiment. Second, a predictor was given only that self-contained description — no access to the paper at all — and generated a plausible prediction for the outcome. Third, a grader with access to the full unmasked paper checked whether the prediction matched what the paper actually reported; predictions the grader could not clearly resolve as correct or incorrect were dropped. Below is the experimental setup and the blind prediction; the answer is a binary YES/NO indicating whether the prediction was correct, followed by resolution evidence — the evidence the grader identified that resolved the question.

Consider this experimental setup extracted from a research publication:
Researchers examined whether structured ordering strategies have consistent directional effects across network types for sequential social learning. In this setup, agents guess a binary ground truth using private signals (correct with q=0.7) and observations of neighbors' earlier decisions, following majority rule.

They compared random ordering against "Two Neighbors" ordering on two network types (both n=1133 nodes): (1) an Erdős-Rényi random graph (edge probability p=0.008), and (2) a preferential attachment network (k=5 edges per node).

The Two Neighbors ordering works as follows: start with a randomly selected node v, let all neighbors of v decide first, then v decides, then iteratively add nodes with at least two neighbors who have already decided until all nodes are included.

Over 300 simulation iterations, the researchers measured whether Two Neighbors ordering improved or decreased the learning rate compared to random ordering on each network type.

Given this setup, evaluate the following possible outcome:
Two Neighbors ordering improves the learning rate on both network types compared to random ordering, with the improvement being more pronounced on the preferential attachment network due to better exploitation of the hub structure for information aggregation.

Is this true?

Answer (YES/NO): NO